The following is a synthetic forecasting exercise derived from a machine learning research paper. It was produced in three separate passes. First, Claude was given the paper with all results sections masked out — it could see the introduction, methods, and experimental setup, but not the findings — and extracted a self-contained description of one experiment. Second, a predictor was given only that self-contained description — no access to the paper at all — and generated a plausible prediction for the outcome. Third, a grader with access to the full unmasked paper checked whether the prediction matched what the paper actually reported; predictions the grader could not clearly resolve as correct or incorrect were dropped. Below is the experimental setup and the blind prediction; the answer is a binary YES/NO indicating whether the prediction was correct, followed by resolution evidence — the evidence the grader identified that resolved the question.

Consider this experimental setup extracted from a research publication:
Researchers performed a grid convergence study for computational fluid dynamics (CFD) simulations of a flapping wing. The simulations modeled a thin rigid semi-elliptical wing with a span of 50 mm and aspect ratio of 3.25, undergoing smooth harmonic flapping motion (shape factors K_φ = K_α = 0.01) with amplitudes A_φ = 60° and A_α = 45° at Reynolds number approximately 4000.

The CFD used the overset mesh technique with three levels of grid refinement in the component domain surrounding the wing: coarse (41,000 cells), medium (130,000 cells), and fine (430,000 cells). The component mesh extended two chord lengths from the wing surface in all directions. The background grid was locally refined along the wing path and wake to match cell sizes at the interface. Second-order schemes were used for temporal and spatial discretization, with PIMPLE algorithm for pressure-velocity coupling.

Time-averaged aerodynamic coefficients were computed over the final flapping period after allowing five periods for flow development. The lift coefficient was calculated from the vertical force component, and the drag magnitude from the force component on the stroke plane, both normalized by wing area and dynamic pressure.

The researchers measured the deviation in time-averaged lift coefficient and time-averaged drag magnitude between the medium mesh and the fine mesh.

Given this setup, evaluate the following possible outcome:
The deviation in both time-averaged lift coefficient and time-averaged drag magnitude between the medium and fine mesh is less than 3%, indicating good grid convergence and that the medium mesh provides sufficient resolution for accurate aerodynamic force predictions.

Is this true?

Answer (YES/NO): NO